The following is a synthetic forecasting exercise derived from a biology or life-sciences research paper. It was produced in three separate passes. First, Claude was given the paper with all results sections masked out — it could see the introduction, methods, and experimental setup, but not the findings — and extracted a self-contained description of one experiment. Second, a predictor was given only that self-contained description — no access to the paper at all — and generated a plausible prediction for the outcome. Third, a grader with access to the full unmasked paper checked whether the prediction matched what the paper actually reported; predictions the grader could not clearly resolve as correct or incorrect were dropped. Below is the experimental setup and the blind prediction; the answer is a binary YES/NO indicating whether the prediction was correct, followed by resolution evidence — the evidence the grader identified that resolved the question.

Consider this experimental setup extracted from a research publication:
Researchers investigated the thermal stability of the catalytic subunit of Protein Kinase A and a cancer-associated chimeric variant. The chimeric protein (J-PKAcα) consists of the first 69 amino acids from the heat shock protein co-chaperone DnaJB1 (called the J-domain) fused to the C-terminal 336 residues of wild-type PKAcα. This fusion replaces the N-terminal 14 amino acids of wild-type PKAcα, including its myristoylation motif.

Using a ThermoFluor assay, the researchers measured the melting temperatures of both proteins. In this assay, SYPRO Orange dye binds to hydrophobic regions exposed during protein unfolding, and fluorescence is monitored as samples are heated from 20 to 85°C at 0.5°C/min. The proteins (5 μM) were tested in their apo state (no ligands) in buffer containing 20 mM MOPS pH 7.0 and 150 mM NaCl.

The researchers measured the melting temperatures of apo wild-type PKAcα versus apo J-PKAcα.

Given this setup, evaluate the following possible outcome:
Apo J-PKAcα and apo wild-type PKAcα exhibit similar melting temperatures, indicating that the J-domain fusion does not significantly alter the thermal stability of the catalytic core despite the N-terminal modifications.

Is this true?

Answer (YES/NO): YES